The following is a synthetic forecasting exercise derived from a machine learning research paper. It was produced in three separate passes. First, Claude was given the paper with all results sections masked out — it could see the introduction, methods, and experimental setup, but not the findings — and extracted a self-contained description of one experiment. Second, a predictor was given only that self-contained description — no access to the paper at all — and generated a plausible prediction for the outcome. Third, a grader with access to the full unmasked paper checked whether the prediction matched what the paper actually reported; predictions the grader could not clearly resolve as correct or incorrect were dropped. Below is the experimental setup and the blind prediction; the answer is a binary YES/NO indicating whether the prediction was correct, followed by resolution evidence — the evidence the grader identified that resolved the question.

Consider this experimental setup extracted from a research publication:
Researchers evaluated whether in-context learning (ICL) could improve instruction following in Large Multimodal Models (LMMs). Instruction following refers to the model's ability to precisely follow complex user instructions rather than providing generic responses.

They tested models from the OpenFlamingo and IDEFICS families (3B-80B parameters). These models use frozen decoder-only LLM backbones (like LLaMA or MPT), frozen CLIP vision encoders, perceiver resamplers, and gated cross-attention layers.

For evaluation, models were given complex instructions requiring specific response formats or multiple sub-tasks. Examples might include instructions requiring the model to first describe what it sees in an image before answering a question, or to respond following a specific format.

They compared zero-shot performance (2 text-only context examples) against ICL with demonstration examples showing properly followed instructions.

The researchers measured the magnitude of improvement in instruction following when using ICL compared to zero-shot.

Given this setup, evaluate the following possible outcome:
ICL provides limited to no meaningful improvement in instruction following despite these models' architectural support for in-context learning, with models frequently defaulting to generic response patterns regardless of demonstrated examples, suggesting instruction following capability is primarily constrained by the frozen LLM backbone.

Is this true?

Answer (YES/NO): NO